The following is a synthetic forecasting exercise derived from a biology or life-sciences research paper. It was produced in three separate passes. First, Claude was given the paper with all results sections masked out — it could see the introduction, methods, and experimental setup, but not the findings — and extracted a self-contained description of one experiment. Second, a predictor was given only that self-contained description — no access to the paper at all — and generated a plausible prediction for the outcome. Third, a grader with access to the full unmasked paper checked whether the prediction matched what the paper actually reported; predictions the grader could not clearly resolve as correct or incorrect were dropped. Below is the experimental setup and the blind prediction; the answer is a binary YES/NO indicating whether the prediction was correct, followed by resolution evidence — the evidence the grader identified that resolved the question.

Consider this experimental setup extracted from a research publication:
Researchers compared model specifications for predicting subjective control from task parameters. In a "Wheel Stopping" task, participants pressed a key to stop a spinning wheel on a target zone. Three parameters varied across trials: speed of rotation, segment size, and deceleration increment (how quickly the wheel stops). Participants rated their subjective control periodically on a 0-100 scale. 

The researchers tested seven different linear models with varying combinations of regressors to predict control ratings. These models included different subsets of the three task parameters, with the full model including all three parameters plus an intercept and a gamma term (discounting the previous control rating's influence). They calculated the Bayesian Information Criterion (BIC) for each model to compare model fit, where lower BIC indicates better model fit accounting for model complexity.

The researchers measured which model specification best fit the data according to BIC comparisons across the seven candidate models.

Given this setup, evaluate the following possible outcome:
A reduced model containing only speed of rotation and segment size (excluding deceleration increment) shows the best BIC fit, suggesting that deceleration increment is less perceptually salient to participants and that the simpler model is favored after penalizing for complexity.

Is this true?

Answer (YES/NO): NO